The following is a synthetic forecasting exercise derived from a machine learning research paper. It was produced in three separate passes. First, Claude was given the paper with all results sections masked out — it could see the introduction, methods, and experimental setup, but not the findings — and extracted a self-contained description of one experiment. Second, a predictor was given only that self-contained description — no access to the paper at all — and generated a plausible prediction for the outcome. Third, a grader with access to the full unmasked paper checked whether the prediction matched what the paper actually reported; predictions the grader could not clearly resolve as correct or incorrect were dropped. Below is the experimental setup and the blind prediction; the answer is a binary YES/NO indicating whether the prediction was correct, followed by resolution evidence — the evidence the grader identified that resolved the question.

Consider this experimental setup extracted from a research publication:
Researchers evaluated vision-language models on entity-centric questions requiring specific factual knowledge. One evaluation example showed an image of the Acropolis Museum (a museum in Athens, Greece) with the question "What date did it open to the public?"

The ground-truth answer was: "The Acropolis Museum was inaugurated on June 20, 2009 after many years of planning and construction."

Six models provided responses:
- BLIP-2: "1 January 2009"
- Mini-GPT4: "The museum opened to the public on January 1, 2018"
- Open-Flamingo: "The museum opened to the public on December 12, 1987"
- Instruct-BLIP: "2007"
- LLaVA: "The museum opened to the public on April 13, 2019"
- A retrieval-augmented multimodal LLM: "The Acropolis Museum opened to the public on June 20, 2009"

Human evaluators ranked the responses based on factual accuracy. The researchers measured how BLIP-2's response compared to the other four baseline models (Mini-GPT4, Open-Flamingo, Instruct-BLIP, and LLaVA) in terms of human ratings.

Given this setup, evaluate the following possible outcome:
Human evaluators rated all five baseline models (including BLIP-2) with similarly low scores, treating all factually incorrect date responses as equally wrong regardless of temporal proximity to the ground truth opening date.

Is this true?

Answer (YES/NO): NO